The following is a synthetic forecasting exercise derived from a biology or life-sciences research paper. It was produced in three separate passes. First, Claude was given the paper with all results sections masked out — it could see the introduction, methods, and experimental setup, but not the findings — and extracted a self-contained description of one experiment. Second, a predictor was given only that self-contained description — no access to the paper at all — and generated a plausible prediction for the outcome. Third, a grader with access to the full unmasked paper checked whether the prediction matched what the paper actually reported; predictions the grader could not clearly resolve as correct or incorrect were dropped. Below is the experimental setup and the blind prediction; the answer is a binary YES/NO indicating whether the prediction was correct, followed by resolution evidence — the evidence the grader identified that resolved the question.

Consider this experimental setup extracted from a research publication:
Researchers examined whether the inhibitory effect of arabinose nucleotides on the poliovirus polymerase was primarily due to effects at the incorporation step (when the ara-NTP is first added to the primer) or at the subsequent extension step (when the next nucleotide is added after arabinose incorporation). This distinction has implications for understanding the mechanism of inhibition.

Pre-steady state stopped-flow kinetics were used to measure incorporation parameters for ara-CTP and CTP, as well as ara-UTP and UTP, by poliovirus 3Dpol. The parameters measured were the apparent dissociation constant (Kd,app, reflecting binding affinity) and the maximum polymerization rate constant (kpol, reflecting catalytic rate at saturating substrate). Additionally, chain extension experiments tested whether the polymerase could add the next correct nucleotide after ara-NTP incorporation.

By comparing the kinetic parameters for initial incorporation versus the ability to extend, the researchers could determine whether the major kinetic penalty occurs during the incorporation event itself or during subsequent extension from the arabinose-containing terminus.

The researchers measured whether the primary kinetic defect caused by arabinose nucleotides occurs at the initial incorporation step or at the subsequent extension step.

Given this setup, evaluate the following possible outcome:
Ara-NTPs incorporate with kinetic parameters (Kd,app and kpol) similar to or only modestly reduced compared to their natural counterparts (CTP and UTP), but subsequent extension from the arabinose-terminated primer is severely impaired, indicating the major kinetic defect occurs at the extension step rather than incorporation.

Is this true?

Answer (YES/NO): NO